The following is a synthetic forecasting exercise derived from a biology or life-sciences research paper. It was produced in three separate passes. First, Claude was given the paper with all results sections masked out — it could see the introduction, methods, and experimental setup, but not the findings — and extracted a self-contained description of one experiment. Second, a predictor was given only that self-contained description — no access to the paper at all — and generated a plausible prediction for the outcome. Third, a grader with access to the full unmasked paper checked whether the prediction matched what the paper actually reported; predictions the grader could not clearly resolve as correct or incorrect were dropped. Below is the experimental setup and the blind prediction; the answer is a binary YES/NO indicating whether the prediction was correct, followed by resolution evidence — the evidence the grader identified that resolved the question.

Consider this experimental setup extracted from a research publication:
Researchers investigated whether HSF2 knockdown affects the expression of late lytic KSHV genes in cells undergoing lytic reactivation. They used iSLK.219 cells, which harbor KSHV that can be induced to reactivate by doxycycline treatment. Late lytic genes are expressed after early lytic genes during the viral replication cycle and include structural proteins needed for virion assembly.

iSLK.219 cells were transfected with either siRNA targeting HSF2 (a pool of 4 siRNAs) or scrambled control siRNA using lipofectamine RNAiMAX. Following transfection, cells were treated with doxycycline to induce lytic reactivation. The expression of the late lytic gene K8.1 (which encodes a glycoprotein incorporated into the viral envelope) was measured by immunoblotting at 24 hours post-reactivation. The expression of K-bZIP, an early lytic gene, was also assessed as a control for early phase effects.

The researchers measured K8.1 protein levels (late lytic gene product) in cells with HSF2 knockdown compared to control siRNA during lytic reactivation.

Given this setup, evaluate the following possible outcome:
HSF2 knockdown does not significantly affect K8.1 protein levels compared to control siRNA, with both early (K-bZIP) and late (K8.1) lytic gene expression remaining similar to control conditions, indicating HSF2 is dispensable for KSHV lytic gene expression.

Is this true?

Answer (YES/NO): NO